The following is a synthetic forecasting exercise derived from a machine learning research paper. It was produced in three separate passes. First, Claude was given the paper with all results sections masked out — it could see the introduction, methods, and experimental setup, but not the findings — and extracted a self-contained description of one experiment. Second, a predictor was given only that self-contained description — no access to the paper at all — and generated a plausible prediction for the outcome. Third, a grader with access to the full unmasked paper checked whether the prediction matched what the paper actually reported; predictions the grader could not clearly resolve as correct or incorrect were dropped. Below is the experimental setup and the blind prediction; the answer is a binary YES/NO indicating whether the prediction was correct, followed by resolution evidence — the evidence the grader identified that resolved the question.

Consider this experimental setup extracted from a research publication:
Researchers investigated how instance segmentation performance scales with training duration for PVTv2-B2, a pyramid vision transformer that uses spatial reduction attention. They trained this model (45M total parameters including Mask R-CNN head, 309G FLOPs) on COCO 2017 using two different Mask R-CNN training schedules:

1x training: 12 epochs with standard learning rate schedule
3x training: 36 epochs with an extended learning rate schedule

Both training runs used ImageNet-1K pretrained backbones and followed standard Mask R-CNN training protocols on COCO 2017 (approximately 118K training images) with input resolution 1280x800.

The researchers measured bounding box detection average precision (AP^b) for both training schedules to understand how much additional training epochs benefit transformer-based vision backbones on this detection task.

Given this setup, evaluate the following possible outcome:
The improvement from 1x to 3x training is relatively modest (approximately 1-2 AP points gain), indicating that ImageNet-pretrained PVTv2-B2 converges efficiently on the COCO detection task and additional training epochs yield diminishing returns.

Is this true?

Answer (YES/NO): NO